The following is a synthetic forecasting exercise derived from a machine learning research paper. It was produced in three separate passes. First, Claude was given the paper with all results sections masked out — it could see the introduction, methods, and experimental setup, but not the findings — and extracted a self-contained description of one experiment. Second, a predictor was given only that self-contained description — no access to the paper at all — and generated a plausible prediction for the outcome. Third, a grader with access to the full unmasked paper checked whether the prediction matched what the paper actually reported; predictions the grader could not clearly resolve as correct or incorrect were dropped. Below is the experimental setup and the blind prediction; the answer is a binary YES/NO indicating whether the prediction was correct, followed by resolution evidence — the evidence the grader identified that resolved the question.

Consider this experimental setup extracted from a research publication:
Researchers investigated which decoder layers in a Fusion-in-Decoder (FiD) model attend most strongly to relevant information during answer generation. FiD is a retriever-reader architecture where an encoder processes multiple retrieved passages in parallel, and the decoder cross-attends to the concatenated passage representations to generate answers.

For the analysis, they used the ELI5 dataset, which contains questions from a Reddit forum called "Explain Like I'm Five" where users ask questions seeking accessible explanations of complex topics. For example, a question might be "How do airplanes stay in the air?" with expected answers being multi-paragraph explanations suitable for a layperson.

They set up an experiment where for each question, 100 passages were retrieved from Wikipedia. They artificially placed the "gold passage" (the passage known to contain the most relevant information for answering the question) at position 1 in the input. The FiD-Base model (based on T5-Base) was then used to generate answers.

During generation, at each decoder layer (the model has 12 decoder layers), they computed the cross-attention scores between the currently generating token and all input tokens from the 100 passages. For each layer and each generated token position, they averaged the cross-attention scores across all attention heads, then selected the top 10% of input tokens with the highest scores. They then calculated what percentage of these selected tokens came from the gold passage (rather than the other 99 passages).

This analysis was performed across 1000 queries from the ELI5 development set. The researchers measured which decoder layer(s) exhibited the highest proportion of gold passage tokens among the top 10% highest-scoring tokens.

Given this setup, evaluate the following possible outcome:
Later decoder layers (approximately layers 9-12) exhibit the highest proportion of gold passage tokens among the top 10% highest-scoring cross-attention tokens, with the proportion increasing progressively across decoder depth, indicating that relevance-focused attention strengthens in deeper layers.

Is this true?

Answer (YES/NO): NO